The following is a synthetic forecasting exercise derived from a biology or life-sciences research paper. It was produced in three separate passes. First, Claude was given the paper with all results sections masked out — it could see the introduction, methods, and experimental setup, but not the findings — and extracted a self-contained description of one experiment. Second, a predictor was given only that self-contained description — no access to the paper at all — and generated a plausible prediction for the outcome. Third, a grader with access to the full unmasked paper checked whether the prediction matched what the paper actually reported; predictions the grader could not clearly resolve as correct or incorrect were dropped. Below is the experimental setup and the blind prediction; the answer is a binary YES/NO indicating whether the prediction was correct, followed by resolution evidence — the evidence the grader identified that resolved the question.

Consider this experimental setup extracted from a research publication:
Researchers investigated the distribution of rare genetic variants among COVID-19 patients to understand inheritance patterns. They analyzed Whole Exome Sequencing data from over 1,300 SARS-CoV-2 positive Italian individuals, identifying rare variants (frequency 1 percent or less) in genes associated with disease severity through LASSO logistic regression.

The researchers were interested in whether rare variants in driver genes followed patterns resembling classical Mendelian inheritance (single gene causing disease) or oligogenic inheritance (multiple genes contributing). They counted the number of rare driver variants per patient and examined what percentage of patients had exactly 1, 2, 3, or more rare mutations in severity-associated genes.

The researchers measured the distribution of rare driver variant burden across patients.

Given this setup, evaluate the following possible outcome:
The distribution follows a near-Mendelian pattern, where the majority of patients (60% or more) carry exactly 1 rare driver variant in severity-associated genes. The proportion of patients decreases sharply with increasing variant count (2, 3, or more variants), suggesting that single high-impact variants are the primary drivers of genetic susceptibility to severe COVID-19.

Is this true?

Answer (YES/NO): NO